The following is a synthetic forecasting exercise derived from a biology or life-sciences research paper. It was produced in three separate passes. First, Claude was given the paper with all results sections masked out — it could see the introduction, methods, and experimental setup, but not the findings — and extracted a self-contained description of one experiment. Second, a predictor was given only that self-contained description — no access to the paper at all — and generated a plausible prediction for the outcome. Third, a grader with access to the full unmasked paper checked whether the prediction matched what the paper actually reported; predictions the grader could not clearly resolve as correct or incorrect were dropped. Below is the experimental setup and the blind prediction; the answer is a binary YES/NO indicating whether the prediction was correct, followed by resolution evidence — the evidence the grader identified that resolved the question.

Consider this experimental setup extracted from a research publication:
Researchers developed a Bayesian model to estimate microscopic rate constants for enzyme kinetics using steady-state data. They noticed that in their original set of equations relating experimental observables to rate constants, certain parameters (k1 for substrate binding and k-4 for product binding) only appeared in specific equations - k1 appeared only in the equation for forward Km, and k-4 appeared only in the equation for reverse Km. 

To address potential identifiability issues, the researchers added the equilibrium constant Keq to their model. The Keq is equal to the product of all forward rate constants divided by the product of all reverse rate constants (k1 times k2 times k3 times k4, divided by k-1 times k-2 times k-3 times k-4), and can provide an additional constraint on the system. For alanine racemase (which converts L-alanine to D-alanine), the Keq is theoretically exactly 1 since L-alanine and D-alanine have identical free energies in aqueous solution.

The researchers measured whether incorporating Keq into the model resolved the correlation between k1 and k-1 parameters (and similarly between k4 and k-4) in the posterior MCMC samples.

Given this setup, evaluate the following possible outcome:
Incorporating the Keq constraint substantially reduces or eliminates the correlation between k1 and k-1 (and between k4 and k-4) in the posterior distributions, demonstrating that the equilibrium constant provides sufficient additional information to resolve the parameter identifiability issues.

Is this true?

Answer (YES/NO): NO